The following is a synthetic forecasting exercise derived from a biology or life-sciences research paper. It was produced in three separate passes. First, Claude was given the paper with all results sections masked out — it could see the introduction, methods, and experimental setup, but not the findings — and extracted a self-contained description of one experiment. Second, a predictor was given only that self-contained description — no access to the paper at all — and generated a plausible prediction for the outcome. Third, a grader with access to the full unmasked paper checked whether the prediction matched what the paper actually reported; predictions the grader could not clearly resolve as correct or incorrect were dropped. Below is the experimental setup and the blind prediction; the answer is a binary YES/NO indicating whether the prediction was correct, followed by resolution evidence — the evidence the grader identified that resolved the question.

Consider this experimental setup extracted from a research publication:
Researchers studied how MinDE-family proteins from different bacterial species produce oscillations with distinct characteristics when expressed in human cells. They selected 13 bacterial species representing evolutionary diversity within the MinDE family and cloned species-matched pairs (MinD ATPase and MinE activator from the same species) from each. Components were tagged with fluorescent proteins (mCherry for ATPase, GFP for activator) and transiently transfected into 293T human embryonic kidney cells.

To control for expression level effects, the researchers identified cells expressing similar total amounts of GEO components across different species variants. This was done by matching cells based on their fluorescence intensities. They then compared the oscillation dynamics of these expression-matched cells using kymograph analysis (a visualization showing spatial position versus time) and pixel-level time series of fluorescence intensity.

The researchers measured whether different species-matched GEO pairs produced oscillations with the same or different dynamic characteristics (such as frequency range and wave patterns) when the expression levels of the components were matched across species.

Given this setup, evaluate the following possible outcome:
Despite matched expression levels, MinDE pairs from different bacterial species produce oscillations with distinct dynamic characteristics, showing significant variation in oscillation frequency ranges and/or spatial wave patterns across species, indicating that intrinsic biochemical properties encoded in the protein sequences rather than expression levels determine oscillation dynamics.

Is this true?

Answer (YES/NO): YES